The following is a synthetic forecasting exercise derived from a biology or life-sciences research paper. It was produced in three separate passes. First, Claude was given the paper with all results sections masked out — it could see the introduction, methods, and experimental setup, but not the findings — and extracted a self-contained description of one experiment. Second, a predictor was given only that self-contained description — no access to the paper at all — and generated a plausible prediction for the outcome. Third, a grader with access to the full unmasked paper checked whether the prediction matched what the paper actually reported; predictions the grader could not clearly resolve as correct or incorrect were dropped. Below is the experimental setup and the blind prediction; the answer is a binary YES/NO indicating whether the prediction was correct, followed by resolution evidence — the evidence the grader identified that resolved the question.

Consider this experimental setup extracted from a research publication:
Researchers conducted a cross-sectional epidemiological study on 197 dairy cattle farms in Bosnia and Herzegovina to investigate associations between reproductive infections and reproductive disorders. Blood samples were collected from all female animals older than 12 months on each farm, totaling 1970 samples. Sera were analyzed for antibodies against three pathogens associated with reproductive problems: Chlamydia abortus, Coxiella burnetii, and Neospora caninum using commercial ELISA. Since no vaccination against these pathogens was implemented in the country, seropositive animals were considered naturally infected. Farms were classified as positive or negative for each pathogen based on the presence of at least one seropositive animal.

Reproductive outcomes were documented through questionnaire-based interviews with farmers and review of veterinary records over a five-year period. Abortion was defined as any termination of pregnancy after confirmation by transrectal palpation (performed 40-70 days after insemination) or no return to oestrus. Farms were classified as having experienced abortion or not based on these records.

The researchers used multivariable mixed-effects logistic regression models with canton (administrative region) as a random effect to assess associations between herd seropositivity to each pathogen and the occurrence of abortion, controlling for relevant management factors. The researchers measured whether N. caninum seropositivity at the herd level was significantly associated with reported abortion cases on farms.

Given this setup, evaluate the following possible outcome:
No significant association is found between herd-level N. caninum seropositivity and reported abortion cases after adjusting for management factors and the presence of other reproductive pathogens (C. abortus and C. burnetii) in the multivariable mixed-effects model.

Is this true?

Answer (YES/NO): NO